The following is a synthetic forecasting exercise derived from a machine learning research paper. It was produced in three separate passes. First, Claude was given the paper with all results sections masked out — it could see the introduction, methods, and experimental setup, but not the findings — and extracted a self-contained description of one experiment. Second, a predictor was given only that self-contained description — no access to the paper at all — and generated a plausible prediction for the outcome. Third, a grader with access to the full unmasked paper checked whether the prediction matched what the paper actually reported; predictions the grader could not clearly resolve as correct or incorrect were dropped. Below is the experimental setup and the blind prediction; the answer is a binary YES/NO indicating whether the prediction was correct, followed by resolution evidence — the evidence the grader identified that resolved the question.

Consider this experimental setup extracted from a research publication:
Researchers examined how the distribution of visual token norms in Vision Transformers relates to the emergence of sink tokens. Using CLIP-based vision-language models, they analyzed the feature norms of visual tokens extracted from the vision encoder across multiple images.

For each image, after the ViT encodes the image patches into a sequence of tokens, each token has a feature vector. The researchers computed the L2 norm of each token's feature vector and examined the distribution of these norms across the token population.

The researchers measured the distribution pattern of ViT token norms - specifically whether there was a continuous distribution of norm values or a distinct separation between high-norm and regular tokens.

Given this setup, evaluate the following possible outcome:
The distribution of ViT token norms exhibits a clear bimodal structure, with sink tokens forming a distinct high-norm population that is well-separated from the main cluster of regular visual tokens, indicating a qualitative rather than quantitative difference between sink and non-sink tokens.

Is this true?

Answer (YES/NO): YES